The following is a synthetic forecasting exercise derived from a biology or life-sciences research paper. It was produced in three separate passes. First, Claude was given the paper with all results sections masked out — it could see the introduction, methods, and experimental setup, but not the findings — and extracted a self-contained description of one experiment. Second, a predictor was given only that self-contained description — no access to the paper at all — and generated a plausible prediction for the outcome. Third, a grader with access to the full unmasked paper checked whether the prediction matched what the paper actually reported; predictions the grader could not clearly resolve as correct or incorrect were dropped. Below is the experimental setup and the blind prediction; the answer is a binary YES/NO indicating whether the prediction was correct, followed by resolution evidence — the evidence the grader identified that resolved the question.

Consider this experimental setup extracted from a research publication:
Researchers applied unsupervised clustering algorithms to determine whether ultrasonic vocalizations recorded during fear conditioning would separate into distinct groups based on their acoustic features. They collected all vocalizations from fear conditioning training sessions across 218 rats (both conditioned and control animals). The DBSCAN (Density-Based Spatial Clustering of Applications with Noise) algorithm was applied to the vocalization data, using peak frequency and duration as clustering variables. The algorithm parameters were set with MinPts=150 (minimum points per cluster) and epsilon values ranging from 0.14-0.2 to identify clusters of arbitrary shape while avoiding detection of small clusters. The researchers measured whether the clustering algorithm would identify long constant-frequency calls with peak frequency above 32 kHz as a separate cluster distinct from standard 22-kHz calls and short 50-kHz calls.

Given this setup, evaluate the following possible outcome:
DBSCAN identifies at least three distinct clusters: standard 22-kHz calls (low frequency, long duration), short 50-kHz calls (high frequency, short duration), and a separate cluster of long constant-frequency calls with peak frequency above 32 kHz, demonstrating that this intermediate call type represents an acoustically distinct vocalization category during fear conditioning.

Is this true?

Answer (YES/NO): NO